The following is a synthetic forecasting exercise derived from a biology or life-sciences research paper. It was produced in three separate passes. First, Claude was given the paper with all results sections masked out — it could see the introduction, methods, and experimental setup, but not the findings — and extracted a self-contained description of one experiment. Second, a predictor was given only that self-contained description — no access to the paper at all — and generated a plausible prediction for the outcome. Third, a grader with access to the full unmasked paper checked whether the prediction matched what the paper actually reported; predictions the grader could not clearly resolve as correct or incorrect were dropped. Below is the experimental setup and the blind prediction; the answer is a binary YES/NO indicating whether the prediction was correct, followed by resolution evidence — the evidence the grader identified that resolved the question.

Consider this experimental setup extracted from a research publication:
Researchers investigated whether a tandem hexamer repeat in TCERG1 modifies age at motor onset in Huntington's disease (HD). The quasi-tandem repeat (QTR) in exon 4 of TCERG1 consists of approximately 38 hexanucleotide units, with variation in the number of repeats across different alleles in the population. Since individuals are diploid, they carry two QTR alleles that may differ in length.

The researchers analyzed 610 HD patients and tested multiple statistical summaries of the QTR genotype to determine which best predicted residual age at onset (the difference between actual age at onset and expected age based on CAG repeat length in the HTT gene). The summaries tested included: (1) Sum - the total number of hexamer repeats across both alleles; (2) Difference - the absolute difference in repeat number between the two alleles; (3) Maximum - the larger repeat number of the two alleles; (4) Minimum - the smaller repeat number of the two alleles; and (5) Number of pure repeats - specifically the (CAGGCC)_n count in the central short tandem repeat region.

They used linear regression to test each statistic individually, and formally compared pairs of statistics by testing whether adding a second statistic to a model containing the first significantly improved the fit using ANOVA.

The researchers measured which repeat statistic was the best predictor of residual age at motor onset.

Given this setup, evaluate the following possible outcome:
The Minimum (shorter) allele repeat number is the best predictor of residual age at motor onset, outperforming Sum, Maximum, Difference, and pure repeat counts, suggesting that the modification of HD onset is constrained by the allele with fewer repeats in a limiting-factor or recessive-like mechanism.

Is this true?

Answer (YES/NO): NO